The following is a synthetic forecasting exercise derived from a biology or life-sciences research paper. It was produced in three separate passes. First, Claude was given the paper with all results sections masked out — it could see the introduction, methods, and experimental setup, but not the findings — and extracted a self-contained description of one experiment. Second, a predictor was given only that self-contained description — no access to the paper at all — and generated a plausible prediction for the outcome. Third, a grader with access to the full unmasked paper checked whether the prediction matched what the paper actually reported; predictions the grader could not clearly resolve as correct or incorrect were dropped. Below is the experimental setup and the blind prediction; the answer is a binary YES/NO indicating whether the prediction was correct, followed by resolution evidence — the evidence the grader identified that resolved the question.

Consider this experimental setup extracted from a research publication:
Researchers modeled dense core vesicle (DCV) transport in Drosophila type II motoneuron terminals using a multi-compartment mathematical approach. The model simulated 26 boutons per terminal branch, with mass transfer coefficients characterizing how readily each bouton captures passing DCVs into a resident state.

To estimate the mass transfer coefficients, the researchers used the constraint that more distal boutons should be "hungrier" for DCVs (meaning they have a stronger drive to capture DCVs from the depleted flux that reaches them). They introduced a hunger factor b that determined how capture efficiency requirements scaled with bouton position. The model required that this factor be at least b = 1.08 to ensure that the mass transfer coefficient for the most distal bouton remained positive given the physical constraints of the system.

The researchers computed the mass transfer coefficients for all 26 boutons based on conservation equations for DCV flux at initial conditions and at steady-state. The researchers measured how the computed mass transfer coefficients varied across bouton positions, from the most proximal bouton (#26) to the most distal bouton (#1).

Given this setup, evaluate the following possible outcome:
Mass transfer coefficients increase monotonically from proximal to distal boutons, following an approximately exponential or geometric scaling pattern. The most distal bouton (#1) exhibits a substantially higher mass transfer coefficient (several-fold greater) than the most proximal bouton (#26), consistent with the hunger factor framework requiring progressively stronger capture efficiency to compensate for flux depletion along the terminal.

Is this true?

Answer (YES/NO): NO